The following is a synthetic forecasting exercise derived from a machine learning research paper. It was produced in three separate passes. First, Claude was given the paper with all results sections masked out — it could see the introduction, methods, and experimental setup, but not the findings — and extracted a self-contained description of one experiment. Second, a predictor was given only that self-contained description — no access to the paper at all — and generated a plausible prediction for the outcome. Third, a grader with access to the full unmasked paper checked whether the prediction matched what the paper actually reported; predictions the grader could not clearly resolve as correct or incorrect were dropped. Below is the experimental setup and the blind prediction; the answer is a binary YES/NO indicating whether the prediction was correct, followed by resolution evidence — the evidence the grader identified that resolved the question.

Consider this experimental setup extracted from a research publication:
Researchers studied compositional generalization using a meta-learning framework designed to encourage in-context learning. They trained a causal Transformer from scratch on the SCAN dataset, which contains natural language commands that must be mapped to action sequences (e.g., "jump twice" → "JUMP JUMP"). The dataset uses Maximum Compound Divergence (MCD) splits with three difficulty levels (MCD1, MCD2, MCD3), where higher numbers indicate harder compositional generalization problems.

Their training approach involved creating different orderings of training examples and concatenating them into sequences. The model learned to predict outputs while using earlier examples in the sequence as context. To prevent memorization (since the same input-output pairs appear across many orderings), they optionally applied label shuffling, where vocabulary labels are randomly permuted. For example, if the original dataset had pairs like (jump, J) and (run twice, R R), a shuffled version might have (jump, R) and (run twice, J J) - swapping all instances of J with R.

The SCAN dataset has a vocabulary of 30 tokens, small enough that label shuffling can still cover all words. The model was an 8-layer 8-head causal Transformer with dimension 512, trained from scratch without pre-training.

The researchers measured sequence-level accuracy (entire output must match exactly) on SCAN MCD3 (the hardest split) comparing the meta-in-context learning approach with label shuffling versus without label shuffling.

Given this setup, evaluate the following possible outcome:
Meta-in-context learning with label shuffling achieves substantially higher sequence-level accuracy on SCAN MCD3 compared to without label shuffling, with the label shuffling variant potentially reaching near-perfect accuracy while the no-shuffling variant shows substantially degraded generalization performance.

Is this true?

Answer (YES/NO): NO